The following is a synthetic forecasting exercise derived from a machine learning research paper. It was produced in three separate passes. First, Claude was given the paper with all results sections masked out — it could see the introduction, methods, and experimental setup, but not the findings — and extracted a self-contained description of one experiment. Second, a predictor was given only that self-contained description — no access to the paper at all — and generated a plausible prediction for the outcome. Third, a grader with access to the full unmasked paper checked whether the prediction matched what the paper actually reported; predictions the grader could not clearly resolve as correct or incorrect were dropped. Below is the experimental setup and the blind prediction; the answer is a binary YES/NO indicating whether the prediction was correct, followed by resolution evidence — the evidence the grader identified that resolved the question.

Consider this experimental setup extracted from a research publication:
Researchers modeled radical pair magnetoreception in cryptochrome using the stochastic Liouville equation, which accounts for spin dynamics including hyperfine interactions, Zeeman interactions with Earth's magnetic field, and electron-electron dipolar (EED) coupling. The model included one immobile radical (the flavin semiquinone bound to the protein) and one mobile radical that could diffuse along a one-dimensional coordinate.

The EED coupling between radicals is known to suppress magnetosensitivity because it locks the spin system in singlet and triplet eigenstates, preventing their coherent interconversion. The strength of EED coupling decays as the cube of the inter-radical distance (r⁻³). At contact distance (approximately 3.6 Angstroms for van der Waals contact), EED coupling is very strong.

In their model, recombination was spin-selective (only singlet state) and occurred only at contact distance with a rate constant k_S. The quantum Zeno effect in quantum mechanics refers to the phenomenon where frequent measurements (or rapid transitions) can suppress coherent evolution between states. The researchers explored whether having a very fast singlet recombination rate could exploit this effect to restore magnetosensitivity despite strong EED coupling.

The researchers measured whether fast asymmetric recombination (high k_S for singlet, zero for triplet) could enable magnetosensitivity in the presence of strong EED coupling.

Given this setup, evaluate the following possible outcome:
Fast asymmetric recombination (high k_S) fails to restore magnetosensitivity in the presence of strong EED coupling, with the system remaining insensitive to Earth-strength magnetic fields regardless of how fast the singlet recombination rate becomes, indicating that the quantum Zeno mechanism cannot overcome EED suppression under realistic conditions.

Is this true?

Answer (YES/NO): NO